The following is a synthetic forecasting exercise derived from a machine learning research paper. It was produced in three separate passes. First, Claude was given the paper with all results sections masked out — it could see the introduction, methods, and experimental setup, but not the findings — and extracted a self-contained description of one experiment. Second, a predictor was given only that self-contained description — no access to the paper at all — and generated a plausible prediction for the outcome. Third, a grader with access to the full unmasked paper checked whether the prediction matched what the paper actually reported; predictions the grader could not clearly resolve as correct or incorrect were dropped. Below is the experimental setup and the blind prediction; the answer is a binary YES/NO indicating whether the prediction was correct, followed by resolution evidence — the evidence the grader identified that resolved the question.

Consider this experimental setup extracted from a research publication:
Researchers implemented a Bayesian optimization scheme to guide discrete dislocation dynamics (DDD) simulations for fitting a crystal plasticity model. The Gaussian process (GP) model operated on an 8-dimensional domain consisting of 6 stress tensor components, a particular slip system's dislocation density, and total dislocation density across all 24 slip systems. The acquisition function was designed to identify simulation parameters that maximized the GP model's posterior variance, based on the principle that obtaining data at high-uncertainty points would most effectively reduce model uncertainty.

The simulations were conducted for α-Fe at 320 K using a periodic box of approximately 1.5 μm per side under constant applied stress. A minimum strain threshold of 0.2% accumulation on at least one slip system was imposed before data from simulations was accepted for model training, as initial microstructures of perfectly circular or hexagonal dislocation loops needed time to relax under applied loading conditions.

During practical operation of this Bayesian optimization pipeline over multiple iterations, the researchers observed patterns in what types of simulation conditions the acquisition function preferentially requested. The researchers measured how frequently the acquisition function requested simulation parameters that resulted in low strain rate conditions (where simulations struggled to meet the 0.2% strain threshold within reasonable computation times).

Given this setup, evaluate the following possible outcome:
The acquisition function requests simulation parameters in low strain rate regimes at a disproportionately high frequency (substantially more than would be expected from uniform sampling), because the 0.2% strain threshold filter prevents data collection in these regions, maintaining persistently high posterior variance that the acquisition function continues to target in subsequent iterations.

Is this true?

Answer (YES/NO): YES